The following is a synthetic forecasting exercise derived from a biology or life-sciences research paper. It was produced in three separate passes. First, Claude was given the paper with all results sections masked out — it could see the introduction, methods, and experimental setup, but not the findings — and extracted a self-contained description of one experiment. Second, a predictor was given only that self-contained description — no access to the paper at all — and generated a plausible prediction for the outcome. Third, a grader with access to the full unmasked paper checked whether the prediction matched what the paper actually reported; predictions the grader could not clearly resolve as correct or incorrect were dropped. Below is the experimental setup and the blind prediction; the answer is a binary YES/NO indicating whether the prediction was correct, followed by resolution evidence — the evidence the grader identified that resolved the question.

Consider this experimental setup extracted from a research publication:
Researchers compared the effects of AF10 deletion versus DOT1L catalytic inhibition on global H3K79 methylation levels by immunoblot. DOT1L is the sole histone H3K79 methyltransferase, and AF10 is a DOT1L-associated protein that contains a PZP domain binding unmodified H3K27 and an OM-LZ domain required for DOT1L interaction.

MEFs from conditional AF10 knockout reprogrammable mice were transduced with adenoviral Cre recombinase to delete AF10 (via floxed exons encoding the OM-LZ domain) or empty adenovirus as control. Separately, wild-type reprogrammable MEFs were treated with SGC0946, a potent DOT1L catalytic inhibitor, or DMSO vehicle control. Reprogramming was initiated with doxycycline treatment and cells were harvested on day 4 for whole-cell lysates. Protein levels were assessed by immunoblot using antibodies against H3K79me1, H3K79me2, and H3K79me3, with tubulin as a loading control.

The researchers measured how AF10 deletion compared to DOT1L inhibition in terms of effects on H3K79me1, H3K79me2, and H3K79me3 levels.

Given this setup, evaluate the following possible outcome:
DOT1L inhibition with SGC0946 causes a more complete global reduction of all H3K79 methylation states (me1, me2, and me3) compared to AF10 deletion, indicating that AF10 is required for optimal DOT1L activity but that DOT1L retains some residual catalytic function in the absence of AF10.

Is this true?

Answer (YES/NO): NO